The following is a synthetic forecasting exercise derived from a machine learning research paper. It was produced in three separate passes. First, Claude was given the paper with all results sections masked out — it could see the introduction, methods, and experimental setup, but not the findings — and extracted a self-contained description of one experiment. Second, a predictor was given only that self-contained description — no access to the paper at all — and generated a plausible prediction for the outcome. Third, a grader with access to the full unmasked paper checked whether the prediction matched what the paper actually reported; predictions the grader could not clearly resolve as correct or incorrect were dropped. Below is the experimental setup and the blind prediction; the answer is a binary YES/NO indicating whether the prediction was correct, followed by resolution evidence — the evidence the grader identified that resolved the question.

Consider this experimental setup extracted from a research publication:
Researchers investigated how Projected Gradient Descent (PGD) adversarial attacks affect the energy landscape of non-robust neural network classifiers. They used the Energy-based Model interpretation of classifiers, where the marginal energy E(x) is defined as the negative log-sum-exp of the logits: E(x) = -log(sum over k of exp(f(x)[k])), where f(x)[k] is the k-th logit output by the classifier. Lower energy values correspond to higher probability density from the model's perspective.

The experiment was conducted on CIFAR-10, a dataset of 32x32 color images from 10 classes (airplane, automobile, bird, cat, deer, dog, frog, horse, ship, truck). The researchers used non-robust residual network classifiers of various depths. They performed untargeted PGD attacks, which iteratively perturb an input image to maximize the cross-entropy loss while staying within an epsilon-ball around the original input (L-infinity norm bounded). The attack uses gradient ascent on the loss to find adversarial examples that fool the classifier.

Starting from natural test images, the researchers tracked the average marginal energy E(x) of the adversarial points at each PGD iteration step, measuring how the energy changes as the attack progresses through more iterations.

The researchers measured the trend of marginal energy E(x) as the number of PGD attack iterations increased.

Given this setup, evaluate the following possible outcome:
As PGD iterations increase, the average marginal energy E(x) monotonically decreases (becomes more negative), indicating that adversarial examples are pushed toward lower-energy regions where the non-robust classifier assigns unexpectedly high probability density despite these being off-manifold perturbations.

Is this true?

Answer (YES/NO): YES